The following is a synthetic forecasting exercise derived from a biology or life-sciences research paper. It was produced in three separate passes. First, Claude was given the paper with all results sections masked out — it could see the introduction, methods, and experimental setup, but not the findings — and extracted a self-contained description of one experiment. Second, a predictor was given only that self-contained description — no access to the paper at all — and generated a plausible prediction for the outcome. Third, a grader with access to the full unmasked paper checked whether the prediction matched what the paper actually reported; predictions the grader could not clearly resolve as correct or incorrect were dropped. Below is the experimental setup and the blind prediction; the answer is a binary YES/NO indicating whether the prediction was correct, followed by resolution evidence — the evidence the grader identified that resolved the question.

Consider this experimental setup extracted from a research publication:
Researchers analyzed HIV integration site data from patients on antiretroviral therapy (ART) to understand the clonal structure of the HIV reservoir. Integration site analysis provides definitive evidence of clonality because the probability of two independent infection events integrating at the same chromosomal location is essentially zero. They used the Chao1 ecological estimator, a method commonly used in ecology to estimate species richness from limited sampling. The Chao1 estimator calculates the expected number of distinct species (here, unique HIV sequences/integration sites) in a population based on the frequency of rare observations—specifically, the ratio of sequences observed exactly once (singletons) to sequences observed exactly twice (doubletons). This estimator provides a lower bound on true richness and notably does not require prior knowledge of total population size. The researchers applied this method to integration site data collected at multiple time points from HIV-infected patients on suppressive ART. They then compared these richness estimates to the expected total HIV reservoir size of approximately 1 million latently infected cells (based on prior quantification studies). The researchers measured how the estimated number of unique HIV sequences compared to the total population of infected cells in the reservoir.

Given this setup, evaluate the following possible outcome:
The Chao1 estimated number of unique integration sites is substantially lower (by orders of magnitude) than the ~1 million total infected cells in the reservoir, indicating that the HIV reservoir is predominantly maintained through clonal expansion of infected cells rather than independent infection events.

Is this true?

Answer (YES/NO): YES